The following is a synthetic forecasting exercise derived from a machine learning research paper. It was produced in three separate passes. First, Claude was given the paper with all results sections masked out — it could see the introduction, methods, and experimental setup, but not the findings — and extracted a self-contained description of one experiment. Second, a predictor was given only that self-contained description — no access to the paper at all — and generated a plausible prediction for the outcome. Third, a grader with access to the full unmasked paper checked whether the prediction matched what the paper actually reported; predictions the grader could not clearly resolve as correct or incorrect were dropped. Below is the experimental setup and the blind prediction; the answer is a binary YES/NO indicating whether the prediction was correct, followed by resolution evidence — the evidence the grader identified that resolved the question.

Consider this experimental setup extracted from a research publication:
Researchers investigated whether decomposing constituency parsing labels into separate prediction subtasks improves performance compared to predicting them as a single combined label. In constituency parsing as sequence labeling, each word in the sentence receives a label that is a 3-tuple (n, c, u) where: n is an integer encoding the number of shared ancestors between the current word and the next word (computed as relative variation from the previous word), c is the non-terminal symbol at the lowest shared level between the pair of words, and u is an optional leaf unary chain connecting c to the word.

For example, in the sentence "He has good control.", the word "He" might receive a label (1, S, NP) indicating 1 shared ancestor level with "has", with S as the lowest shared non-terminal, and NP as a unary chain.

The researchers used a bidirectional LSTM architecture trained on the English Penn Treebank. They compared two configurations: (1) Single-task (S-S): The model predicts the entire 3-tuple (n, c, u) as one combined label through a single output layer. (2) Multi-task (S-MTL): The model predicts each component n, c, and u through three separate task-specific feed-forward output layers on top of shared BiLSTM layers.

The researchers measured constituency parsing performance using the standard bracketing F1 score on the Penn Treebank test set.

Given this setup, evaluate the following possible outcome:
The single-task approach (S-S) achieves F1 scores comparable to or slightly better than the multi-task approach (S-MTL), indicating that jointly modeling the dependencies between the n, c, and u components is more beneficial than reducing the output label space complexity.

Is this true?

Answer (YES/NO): NO